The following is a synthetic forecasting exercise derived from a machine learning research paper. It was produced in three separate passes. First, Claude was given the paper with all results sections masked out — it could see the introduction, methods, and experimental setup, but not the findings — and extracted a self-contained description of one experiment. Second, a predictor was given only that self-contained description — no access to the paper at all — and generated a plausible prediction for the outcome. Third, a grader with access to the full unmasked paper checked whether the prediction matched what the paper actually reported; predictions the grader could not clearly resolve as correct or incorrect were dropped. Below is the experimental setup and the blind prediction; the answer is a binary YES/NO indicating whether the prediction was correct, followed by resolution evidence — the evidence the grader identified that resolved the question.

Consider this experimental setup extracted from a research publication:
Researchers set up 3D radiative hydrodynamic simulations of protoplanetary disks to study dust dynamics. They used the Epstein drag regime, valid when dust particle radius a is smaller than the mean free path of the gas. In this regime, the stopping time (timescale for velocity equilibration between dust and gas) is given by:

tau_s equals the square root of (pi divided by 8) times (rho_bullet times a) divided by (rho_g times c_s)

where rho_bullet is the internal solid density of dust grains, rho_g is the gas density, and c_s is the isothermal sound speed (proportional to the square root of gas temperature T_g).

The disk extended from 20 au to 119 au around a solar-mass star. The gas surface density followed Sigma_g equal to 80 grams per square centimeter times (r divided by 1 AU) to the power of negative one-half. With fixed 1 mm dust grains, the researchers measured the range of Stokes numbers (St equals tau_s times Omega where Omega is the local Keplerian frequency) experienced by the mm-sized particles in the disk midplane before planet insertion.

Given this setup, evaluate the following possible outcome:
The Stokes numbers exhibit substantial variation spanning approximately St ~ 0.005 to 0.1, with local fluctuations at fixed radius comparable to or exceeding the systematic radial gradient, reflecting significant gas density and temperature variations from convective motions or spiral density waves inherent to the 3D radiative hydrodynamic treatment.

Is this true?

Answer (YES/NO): NO